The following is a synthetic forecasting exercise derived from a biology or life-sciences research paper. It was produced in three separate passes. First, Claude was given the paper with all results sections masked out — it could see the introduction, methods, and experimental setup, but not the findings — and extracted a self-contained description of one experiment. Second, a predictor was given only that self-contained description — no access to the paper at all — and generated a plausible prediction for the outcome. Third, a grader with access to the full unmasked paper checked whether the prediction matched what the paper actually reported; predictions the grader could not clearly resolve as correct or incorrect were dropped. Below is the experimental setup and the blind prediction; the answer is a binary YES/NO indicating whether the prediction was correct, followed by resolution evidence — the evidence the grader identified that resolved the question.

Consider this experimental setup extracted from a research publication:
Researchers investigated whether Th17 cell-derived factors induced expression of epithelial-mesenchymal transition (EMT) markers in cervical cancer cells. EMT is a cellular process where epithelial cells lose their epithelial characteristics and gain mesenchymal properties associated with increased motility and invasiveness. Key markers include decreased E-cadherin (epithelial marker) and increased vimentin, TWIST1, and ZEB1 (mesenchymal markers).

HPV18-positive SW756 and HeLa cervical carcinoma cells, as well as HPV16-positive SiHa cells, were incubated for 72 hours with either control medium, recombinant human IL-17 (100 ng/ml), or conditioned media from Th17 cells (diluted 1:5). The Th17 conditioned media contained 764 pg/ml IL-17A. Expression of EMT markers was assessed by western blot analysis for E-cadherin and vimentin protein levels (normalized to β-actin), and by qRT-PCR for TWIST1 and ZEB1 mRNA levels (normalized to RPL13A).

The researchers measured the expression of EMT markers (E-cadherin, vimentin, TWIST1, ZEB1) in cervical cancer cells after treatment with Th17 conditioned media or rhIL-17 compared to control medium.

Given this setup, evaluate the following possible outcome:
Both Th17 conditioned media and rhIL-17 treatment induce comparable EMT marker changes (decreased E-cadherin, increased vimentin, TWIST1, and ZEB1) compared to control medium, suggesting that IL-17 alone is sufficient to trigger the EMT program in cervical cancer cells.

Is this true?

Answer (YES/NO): YES